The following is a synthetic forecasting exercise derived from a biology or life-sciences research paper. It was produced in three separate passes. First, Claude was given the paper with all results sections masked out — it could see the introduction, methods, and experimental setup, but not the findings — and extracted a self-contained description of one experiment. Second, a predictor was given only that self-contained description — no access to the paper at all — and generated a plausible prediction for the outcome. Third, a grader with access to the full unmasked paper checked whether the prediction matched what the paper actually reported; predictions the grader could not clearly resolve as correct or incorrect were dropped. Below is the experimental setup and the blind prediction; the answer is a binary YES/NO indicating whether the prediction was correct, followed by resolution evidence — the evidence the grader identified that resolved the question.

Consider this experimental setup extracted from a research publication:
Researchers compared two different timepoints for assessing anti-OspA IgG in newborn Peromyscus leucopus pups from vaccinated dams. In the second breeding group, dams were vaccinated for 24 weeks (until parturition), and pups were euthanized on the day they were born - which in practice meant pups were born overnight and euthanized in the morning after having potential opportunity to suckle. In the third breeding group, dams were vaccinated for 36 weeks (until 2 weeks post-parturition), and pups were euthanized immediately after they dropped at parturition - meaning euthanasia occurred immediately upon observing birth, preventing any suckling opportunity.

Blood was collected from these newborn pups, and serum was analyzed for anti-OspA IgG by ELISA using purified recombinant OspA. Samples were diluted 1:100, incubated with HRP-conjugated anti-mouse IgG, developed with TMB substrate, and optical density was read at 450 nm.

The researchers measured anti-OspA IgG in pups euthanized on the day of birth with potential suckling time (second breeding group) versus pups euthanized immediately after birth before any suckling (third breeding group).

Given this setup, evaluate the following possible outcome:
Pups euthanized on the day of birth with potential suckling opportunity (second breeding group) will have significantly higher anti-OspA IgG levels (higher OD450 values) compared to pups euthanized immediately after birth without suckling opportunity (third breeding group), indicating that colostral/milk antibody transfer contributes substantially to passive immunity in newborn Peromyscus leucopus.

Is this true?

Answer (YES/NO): YES